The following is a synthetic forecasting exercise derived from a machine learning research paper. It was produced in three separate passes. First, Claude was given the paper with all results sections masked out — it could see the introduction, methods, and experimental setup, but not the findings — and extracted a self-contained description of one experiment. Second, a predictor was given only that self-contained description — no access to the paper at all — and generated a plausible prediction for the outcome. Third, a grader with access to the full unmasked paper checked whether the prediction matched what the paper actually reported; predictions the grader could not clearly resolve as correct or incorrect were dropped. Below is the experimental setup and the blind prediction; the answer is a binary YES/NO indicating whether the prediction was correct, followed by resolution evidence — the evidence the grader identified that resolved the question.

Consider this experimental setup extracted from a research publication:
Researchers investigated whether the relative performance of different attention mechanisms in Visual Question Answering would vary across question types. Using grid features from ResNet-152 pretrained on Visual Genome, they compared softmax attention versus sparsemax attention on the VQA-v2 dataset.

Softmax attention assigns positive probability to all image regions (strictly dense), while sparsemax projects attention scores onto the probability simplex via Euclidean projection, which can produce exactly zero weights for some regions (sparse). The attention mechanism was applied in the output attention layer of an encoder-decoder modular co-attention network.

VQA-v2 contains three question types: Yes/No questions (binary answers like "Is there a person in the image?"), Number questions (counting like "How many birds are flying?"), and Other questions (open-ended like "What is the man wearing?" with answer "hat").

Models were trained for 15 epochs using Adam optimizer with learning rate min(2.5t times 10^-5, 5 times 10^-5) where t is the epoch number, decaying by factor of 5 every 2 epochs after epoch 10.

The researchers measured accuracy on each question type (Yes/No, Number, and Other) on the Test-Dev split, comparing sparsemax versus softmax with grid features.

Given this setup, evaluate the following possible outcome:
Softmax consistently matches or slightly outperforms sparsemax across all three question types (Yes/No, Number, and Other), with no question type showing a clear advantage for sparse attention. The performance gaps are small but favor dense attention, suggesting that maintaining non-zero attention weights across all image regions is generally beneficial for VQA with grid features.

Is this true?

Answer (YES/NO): YES